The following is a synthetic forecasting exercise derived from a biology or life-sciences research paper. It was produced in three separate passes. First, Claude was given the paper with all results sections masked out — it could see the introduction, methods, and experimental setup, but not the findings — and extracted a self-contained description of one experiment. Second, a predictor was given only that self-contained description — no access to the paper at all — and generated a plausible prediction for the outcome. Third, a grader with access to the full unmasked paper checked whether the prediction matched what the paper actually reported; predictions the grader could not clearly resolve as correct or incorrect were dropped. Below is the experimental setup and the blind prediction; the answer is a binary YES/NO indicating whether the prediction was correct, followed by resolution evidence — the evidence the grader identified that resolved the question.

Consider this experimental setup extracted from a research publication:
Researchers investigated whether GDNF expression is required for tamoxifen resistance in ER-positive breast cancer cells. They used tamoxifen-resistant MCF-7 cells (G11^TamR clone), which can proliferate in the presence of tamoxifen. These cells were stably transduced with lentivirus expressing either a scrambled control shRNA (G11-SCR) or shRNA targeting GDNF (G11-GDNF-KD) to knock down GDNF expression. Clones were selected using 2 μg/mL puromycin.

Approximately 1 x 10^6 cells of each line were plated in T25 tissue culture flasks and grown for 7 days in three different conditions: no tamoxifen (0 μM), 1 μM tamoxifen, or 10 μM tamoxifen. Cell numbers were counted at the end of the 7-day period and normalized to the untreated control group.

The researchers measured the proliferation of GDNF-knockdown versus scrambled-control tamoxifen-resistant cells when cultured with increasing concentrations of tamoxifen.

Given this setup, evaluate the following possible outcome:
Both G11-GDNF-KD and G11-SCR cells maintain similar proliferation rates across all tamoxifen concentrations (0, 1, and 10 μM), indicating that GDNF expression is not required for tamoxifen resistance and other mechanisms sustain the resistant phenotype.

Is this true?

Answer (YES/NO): NO